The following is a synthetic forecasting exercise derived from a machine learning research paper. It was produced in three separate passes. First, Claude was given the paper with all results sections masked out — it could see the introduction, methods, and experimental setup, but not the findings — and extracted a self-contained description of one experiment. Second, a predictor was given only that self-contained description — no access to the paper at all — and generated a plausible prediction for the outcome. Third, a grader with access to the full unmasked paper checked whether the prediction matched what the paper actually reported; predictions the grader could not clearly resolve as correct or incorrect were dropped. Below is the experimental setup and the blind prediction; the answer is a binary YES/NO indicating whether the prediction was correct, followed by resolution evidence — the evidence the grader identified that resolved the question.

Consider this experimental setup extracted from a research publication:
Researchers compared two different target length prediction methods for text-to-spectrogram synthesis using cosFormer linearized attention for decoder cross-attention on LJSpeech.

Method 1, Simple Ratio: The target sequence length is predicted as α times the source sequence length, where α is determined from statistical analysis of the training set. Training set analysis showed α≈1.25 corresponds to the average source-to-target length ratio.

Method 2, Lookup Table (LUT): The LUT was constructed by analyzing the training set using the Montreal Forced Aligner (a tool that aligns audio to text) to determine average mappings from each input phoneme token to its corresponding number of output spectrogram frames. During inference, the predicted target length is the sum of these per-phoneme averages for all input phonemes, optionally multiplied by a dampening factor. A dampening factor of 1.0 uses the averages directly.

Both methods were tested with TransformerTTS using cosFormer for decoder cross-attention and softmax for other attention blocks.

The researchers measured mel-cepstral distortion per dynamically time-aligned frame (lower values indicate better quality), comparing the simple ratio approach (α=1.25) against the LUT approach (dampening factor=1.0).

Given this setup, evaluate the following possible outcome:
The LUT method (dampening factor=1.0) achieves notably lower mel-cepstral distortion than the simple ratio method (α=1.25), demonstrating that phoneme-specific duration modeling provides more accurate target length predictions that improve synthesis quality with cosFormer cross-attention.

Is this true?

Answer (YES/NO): NO